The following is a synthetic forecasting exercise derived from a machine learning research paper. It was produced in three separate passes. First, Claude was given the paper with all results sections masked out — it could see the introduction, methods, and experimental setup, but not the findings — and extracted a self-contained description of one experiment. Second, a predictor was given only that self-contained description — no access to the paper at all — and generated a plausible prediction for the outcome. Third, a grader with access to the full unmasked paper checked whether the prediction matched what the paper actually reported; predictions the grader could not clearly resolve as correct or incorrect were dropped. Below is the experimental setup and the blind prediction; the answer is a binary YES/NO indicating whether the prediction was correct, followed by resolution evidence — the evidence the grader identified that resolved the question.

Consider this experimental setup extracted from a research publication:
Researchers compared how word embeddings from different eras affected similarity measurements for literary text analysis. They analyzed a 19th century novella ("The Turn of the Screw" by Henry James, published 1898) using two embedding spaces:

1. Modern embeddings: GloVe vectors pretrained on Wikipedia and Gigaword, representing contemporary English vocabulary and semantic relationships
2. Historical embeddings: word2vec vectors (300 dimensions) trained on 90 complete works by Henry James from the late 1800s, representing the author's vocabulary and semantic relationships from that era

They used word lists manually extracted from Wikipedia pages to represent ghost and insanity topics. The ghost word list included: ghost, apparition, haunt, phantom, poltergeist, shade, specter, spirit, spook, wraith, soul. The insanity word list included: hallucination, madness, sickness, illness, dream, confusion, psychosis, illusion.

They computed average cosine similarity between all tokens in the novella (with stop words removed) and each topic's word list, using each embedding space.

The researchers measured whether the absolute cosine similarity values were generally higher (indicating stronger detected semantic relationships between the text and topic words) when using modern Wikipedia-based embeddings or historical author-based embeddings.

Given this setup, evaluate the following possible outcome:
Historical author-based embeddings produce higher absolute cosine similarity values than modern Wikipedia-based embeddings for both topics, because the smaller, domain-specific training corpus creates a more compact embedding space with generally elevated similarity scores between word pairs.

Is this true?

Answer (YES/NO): YES